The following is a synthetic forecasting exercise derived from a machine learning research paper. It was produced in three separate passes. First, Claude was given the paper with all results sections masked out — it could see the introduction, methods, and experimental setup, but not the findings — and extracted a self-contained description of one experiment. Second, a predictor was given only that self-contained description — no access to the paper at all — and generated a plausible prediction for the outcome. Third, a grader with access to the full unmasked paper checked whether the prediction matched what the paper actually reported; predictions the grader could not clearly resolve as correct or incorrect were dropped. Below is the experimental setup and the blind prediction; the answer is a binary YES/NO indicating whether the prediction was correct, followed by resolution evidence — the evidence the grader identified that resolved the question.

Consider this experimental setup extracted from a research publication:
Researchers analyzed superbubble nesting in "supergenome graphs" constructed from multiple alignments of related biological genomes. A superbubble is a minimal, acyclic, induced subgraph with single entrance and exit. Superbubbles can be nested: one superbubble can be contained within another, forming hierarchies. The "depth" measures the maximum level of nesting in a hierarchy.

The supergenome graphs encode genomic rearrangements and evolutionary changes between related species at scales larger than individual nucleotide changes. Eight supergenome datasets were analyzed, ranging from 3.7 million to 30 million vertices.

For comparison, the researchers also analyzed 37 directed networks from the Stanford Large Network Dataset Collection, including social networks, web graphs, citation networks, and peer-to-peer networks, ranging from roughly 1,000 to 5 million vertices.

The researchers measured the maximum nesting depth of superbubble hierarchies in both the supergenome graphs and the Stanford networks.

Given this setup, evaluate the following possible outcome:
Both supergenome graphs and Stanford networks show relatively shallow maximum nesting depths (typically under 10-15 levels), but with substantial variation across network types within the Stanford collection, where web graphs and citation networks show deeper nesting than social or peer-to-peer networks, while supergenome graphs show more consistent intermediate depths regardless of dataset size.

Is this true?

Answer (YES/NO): NO